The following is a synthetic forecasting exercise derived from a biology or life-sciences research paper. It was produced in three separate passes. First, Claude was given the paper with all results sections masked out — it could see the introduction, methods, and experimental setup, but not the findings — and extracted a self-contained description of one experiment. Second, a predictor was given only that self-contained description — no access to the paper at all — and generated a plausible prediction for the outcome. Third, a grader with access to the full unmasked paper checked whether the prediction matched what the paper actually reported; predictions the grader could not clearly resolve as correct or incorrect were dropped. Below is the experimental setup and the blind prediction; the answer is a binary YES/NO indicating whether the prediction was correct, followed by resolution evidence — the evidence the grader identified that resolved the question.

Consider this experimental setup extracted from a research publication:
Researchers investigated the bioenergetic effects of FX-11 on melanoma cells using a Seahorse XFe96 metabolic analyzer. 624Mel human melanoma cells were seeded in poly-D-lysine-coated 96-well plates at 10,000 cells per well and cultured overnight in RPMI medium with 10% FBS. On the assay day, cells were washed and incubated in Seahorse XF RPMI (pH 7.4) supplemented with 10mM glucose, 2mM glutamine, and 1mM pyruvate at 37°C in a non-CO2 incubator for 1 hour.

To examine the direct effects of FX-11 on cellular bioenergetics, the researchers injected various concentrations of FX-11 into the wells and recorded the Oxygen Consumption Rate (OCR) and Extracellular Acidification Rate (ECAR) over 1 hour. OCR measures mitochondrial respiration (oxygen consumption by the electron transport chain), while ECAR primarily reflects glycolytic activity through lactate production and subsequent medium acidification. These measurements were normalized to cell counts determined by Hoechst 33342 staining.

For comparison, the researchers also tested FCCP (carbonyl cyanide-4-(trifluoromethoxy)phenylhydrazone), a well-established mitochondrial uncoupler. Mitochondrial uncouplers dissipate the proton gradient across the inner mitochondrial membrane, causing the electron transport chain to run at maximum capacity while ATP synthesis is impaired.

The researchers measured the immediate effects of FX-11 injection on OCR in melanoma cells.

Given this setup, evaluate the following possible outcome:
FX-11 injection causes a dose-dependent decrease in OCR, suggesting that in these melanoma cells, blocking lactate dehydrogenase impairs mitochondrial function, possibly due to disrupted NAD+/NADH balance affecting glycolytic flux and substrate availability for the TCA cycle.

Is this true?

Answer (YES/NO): NO